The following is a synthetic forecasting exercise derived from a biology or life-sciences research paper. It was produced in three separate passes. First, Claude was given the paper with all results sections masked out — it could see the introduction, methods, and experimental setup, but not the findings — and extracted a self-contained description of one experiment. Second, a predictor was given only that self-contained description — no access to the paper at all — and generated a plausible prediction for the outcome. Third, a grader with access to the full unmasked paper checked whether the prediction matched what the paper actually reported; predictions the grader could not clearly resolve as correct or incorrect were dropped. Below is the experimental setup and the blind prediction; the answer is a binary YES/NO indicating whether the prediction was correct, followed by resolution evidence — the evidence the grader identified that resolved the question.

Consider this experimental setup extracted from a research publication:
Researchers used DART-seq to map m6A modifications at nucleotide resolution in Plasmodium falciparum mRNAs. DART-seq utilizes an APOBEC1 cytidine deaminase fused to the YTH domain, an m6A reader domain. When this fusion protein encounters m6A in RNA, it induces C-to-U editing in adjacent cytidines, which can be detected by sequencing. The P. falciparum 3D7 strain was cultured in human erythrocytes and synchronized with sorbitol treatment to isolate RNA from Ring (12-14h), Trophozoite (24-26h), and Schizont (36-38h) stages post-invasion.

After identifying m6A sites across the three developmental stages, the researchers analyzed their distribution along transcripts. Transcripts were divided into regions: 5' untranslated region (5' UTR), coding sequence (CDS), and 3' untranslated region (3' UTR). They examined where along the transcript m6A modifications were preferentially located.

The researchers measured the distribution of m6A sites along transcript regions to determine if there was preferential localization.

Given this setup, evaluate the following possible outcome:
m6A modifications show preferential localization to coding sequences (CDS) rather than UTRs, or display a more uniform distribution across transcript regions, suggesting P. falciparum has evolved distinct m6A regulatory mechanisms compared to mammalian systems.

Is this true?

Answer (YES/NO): YES